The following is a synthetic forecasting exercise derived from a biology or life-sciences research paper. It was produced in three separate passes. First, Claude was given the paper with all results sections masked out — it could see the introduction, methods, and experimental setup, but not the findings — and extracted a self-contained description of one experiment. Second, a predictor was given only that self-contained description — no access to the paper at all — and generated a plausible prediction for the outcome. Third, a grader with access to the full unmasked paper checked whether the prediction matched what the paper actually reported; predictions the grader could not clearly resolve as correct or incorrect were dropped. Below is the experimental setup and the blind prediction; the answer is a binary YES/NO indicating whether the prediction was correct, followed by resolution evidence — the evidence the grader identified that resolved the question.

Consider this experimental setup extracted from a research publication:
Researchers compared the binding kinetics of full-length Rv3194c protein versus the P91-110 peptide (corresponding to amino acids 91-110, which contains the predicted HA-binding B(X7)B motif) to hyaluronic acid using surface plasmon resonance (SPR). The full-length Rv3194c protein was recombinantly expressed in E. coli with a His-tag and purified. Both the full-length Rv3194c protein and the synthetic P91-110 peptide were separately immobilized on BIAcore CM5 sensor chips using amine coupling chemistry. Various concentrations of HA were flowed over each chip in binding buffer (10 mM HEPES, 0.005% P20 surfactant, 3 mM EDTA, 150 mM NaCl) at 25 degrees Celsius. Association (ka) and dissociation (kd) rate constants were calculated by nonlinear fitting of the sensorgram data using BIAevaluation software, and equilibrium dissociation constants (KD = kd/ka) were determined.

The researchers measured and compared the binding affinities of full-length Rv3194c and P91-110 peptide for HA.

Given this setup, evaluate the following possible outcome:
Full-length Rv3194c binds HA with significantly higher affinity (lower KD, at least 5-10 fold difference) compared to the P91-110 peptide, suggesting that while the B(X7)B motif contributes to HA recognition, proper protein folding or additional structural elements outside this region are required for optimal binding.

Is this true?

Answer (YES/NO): NO